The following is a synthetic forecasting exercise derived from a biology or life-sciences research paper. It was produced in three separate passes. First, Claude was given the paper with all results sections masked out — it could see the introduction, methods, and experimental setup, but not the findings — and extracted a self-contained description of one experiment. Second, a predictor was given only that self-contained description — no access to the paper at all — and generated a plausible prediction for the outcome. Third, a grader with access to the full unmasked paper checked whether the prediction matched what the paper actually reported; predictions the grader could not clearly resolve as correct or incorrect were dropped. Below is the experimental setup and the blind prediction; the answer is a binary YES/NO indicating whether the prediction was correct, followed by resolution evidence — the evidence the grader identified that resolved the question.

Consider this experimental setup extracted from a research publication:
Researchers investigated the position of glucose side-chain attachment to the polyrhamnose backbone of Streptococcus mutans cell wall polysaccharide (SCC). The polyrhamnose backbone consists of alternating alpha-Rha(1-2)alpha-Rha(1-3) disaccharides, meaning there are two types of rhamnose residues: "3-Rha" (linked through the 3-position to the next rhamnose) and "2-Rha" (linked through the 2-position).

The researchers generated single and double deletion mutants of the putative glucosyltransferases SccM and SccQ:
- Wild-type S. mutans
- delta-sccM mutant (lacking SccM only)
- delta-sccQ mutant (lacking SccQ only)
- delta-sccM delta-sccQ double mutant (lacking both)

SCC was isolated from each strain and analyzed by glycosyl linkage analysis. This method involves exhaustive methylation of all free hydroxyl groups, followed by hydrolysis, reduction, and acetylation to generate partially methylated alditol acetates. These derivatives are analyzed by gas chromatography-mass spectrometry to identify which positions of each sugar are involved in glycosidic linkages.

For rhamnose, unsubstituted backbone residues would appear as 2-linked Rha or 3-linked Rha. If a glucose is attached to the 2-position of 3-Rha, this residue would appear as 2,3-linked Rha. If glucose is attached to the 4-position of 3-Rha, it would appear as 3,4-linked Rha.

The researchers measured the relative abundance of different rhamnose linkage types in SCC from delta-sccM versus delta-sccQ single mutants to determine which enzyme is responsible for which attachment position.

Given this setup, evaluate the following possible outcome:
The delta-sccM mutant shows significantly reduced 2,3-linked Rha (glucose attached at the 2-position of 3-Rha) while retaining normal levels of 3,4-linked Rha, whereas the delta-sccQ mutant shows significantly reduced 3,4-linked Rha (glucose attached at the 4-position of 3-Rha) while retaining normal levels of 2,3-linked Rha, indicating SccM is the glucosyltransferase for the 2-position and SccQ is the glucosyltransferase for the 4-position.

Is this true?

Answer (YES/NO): NO